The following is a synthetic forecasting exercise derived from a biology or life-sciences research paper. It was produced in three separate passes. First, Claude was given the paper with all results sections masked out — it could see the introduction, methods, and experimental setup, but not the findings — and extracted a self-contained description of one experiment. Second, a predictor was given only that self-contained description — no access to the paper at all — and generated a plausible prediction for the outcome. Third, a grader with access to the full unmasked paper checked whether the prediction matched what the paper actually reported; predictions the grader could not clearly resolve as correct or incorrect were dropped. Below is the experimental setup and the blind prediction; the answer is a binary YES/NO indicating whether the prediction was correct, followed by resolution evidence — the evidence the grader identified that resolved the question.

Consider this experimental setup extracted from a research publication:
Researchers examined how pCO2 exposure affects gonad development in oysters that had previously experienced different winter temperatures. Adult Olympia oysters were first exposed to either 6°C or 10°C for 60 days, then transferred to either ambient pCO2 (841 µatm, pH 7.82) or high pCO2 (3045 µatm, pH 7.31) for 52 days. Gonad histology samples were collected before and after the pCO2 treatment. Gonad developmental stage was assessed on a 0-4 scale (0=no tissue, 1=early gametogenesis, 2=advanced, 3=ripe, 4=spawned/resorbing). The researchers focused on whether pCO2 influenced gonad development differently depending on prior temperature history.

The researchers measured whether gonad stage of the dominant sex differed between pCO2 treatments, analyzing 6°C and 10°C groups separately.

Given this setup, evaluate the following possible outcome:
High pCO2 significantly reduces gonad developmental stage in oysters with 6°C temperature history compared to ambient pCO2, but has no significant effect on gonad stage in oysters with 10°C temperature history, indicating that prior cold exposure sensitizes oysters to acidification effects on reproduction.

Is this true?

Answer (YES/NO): NO